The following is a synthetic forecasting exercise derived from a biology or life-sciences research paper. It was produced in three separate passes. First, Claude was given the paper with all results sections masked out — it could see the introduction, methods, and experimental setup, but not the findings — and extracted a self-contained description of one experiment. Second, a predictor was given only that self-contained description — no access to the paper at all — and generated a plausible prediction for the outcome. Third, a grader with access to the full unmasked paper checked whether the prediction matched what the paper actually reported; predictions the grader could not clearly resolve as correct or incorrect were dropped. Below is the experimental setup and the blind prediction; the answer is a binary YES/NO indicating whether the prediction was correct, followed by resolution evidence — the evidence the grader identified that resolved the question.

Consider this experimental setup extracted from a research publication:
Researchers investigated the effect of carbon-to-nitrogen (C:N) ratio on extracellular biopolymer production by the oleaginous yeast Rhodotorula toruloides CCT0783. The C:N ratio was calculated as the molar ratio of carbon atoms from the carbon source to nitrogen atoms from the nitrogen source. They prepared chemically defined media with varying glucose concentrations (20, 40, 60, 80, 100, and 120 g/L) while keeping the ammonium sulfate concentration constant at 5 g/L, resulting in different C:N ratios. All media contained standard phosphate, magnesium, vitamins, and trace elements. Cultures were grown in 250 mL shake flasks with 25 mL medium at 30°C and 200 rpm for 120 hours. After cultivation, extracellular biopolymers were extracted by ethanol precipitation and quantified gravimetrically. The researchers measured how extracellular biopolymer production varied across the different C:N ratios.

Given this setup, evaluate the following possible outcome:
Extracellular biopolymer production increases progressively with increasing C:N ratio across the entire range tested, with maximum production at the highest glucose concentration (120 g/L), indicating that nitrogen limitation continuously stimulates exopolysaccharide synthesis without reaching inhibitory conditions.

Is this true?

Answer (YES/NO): YES